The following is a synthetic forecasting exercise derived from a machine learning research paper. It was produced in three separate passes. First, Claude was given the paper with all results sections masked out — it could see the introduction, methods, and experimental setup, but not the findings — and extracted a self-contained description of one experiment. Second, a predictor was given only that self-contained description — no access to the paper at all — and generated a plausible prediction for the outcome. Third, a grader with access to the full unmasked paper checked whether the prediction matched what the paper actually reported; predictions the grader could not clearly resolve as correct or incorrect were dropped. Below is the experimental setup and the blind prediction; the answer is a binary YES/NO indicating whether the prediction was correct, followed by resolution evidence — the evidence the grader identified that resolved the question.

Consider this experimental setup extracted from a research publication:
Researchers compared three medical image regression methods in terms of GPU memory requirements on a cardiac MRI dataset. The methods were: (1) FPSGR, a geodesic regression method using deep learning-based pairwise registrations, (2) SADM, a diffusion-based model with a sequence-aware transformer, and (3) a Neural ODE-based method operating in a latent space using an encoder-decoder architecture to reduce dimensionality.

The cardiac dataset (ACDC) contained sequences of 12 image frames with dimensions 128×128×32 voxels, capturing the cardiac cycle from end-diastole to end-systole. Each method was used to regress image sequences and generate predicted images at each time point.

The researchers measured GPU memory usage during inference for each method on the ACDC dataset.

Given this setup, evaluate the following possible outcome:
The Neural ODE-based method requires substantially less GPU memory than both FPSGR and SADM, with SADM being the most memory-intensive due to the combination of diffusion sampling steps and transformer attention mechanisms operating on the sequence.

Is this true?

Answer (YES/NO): NO